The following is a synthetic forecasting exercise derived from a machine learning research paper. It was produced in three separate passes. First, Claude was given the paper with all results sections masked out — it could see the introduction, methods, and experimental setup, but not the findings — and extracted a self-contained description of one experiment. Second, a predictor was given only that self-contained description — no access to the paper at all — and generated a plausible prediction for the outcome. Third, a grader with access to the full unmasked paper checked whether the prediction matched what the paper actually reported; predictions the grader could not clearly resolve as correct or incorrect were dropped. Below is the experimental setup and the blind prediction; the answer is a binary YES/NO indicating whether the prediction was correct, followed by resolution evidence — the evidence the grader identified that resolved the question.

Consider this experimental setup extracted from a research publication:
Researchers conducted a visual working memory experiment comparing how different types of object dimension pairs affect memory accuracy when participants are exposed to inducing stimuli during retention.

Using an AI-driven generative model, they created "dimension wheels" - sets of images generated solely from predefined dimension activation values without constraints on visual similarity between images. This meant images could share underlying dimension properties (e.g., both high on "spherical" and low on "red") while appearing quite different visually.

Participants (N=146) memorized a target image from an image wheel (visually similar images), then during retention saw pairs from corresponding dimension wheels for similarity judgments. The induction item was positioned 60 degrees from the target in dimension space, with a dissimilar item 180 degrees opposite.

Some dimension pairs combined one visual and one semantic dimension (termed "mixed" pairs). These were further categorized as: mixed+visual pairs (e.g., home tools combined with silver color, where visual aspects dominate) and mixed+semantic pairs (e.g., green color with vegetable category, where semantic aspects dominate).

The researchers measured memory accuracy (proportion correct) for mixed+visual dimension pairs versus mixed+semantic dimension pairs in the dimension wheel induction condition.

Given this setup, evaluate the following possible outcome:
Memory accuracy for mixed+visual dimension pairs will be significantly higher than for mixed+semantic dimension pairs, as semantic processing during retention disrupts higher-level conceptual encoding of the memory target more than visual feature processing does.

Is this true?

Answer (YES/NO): NO